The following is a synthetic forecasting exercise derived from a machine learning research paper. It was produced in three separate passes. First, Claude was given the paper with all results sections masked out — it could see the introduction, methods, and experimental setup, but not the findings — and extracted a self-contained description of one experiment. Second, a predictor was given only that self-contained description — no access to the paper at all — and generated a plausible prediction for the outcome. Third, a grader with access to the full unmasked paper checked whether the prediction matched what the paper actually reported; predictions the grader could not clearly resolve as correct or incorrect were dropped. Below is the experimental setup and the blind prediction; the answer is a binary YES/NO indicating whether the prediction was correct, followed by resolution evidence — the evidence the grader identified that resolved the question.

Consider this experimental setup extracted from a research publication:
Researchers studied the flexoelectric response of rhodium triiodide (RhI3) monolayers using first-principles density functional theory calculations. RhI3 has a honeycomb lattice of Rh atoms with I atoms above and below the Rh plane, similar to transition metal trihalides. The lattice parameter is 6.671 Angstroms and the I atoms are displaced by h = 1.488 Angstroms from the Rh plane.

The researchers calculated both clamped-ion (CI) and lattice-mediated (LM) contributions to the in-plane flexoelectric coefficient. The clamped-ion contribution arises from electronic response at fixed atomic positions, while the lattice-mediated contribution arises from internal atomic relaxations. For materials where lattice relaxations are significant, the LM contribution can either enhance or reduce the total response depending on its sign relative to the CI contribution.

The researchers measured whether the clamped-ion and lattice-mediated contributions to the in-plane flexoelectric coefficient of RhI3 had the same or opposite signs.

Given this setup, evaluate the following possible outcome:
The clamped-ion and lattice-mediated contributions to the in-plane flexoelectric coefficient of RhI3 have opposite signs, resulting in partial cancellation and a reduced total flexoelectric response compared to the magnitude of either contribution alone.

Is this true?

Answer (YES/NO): NO